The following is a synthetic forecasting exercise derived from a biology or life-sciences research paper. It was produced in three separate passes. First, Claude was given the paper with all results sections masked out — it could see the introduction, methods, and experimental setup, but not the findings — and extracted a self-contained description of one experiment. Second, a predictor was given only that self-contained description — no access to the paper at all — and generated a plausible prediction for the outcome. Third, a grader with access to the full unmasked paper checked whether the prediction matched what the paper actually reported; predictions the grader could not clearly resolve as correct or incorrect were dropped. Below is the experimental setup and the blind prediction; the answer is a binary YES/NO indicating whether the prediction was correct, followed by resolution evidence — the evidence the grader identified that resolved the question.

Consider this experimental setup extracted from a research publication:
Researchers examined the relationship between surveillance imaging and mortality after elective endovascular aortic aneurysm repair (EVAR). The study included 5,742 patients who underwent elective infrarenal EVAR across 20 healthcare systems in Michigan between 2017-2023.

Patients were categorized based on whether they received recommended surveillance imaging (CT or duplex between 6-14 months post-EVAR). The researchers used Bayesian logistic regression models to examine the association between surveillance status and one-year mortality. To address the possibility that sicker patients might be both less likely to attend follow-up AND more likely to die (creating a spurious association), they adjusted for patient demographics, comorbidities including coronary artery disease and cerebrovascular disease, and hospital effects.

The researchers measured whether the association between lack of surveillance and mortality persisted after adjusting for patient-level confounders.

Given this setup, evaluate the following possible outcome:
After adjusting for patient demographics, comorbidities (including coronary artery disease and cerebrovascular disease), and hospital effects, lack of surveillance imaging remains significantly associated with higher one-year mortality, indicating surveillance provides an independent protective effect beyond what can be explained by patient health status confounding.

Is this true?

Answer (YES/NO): YES